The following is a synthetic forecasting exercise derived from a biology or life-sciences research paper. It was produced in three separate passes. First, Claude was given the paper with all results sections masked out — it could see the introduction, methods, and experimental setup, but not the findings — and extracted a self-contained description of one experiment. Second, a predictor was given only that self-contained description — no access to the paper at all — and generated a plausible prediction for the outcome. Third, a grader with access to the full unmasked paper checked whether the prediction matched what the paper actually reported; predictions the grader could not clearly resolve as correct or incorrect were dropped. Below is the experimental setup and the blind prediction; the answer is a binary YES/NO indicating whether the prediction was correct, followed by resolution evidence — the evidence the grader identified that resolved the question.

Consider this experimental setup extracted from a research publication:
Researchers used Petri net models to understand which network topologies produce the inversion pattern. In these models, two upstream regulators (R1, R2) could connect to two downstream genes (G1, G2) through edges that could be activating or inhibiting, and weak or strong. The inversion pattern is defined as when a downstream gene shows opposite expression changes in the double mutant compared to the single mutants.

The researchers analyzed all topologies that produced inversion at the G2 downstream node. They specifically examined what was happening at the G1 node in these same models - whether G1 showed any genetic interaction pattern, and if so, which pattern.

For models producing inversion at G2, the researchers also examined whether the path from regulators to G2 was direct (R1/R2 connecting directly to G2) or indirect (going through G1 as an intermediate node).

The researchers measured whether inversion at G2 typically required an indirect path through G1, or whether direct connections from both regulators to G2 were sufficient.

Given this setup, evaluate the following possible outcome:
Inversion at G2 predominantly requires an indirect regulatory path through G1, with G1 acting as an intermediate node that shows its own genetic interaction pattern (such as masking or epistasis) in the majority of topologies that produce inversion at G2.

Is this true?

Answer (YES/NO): NO